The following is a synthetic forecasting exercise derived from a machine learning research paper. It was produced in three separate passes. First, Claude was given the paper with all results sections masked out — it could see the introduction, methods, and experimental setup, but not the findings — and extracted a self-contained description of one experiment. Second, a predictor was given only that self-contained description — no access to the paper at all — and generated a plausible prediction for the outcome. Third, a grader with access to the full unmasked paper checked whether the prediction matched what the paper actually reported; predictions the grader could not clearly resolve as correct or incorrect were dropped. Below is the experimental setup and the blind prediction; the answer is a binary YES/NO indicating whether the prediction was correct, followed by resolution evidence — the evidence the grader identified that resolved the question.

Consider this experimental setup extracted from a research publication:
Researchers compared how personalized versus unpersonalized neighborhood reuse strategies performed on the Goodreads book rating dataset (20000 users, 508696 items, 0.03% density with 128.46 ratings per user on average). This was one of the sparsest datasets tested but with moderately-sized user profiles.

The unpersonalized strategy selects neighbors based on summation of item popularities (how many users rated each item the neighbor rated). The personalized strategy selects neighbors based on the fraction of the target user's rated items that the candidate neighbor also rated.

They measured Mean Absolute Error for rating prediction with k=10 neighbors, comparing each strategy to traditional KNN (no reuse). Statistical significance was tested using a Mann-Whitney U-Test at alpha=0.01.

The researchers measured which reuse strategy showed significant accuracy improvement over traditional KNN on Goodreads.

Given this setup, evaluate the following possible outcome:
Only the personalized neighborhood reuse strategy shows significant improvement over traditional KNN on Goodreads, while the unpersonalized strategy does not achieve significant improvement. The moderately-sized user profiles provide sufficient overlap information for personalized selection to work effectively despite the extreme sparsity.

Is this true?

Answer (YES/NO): YES